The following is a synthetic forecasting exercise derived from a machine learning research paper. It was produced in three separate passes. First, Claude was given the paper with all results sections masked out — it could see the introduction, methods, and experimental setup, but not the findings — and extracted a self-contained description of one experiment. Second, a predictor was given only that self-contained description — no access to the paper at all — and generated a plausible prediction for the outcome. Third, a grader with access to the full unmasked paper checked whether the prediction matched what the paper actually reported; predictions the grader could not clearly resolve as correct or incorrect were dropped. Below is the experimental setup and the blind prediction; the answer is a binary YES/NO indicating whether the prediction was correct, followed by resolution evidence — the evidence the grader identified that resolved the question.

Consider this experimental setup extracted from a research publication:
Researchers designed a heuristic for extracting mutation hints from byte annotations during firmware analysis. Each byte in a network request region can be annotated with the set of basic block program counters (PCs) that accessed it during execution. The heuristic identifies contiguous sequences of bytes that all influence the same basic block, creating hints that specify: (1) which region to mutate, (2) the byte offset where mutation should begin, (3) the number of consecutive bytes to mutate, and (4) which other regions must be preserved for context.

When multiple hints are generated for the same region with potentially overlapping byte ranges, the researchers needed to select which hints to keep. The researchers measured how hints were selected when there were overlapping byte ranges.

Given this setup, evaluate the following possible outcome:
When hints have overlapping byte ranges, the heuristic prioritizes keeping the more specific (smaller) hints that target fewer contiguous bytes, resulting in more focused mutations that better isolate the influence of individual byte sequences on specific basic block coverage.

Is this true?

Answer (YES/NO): YES